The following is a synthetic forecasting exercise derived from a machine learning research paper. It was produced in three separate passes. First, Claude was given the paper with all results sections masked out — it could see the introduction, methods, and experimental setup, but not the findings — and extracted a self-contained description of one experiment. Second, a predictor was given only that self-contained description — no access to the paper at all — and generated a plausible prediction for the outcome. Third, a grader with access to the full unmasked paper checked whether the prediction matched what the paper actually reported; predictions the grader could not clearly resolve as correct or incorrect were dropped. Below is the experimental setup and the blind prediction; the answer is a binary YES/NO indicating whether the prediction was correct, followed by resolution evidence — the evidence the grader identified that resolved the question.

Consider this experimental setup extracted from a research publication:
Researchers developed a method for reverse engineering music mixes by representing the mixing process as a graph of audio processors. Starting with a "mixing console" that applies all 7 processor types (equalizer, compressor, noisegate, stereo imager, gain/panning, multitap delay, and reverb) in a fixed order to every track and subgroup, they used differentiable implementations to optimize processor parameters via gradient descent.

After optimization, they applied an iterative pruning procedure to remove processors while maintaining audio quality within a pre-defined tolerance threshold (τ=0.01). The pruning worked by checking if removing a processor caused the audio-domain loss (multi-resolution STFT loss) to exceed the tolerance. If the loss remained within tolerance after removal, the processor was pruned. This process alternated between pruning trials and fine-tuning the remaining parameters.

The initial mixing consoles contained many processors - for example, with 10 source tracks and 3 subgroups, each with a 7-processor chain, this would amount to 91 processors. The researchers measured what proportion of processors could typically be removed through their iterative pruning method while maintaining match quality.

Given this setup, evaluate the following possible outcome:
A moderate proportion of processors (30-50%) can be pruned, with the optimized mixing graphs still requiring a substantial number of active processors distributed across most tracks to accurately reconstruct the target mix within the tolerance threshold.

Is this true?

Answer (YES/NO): NO